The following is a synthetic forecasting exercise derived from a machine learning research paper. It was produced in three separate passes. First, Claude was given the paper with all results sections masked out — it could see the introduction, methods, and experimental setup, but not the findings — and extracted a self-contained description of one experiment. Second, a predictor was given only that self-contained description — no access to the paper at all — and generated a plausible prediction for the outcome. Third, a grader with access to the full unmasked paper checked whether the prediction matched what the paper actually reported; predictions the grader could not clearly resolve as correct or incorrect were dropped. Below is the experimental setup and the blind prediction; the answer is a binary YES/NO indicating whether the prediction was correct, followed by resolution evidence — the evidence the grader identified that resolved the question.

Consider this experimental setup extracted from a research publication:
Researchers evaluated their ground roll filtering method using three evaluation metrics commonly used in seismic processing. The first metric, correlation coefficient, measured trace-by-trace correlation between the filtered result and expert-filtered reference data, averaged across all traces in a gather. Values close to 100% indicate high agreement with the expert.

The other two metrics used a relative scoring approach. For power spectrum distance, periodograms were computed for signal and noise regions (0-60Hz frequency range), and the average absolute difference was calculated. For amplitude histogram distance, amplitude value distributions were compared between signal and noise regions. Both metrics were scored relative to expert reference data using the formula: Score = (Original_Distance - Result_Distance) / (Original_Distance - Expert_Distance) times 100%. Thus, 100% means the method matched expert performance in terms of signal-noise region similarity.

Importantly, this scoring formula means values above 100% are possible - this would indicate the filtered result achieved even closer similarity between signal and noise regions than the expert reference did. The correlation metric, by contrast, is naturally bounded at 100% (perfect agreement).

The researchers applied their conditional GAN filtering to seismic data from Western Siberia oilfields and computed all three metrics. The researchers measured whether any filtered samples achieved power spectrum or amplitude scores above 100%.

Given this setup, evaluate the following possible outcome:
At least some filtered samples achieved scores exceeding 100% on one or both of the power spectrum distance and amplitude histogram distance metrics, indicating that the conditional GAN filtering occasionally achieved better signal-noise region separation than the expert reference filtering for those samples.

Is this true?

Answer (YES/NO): YES